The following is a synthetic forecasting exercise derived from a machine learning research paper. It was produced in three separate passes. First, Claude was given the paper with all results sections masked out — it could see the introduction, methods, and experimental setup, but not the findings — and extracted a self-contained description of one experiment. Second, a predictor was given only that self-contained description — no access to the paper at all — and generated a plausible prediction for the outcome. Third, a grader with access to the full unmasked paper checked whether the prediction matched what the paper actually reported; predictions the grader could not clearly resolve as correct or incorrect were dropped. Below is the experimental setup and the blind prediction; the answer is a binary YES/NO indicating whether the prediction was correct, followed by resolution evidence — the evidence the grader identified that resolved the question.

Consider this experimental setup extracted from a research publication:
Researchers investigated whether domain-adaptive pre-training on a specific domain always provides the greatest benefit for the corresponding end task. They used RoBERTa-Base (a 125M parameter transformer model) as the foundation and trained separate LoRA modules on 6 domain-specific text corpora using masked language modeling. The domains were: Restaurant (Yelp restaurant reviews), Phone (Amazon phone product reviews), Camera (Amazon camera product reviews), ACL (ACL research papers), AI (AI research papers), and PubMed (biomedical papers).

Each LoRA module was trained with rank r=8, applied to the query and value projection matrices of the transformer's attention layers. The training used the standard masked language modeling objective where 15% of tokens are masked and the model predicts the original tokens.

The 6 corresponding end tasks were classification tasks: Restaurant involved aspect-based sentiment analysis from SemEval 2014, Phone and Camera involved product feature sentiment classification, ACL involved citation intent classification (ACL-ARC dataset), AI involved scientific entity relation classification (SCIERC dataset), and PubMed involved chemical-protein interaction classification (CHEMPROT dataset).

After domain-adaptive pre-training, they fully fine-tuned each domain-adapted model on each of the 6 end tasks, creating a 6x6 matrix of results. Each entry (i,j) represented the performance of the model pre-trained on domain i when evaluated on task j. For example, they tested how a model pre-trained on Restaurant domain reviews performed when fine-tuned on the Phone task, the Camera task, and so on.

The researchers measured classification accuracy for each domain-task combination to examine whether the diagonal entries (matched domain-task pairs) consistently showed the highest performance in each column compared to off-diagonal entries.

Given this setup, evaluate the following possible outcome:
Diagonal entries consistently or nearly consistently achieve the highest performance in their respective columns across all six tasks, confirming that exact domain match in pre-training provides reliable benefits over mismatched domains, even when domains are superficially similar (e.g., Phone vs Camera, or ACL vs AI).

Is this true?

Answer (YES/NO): NO